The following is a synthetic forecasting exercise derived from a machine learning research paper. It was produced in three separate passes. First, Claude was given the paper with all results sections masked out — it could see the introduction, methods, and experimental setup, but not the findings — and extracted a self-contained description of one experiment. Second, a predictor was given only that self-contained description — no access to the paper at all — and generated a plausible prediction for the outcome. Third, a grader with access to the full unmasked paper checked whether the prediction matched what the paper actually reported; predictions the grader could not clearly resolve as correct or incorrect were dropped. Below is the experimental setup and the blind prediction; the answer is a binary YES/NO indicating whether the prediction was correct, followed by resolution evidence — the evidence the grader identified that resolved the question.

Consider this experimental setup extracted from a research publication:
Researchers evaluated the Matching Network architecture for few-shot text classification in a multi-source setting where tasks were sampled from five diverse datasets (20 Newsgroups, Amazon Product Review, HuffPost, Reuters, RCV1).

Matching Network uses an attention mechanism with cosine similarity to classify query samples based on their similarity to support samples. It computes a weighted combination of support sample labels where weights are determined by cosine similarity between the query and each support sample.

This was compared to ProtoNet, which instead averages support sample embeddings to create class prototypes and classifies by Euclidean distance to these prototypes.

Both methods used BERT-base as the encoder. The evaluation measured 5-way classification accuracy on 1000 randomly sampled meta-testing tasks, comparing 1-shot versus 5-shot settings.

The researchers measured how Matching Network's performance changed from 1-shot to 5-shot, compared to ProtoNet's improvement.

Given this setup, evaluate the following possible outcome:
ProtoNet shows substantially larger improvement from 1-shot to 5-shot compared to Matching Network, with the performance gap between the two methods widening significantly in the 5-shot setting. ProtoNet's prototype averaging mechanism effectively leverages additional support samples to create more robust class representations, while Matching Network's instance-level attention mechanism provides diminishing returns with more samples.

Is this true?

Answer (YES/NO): YES